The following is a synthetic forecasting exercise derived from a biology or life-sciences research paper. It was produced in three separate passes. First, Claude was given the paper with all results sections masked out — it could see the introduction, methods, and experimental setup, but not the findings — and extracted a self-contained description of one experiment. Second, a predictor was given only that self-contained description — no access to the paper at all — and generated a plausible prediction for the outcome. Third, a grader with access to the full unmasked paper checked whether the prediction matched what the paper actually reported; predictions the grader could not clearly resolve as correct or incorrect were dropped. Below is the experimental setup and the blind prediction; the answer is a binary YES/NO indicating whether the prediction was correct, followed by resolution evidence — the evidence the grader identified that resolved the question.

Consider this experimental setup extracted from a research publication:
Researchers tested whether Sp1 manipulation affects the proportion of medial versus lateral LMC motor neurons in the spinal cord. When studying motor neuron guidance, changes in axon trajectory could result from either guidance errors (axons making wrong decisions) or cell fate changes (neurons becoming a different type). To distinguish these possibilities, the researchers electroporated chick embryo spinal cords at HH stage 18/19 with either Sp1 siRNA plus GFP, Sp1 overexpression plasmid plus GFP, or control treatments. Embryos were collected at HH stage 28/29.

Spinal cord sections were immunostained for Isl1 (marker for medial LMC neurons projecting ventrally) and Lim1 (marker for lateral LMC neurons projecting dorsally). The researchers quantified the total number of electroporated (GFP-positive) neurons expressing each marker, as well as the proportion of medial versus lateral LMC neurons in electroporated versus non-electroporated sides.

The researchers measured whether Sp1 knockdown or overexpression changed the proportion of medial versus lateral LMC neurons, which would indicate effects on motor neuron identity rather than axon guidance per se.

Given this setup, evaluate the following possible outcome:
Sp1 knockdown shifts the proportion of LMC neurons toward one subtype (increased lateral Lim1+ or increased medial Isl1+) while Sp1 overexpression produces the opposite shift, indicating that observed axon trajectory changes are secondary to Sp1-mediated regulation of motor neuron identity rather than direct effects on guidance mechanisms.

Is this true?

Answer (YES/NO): NO